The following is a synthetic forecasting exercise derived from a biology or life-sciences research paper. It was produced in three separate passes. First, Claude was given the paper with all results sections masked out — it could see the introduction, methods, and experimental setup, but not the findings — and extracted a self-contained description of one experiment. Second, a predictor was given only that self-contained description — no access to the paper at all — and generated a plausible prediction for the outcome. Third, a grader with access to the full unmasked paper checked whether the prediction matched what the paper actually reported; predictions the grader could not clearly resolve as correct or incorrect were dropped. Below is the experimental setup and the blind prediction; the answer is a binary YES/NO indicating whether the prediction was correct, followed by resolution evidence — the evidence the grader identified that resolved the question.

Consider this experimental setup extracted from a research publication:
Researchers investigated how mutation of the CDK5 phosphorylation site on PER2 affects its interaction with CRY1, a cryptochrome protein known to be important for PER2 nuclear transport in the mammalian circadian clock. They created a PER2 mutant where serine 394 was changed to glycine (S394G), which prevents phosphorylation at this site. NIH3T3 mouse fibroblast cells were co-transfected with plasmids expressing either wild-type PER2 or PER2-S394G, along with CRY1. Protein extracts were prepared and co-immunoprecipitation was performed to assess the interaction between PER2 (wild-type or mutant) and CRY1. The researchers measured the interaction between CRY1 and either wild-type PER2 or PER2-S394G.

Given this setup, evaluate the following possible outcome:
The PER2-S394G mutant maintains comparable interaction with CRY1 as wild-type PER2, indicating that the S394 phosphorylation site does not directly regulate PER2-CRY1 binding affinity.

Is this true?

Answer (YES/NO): NO